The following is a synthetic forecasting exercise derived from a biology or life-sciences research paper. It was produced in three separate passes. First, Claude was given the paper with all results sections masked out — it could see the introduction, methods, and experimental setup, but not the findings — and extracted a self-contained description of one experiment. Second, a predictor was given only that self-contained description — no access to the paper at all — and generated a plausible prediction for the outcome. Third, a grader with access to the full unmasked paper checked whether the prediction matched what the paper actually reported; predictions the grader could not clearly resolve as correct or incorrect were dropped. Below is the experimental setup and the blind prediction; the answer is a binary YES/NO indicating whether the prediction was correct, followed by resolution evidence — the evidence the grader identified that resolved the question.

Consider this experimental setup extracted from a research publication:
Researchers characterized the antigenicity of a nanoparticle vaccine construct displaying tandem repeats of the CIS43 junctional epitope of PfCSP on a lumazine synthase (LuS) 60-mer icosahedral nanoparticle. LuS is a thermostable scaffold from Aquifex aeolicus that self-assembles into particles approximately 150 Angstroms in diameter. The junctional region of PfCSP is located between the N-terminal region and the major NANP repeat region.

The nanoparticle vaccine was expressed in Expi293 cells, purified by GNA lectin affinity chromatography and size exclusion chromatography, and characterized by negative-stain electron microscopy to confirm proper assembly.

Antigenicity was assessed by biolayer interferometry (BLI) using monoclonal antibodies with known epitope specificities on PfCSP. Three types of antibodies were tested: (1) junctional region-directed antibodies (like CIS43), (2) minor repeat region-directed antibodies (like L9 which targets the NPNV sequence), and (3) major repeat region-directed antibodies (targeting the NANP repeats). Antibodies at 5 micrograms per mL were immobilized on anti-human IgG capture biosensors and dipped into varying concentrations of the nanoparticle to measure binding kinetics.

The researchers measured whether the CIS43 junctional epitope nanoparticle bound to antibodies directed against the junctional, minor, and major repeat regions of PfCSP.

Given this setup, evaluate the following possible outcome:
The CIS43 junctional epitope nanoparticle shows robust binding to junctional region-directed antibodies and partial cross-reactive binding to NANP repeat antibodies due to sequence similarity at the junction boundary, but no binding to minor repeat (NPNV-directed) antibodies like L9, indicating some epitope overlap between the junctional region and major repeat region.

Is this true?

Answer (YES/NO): NO